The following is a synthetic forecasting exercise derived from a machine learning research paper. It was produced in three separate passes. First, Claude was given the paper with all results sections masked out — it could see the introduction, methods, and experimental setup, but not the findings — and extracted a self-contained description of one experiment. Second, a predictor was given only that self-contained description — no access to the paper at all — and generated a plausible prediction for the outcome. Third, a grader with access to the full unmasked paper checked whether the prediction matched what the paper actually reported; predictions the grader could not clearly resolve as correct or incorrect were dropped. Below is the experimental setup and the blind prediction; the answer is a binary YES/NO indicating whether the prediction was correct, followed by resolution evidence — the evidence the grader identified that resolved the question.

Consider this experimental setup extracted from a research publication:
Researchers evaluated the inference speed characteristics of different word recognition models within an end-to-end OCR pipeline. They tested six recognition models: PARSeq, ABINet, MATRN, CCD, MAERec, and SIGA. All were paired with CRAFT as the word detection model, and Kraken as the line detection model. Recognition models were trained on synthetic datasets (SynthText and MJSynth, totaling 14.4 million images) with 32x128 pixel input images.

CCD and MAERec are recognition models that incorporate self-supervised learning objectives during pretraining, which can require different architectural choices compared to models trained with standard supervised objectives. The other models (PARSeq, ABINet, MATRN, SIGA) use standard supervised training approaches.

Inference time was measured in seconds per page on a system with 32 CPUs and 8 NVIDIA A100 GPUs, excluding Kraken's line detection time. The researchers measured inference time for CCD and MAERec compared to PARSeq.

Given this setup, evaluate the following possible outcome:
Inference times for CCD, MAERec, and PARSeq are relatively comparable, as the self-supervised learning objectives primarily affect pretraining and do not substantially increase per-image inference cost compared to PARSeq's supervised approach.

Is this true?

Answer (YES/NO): NO